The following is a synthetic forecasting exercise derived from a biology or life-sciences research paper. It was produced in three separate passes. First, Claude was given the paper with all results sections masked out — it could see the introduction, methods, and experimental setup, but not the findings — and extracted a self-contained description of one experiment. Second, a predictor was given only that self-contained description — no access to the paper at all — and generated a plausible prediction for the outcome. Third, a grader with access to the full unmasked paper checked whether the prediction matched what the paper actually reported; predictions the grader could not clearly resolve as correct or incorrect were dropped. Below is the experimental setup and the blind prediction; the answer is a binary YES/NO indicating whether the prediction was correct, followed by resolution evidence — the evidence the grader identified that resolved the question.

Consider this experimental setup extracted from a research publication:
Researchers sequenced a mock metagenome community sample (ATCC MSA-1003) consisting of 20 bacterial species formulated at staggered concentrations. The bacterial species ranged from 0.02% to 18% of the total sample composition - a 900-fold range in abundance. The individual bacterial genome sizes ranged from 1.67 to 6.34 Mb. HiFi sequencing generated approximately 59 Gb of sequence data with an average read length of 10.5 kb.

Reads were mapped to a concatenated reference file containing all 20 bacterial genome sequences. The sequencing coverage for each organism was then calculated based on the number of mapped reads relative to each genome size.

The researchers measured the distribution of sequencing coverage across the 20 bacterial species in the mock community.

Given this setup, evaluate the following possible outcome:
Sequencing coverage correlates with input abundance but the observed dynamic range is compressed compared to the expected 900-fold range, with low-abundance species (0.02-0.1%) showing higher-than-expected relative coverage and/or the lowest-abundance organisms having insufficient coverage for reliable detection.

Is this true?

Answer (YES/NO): NO